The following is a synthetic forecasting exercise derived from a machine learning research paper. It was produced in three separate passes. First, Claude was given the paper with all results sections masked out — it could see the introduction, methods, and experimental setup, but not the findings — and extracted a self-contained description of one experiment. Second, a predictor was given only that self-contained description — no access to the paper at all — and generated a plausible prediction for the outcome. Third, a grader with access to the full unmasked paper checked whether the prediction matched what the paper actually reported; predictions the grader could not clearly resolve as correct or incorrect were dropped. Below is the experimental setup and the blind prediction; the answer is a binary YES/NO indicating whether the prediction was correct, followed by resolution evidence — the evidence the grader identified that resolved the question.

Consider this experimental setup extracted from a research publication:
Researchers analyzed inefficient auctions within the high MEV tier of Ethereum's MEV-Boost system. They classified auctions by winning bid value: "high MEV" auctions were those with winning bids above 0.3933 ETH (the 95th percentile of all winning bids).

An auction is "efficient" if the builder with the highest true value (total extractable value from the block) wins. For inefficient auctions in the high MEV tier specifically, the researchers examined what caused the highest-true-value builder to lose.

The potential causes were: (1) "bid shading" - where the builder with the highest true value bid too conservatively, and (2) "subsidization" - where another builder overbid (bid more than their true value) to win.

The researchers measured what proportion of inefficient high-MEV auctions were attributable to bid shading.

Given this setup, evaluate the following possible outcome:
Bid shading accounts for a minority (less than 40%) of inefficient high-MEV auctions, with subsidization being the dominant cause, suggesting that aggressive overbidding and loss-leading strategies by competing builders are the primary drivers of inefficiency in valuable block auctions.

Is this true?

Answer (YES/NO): NO